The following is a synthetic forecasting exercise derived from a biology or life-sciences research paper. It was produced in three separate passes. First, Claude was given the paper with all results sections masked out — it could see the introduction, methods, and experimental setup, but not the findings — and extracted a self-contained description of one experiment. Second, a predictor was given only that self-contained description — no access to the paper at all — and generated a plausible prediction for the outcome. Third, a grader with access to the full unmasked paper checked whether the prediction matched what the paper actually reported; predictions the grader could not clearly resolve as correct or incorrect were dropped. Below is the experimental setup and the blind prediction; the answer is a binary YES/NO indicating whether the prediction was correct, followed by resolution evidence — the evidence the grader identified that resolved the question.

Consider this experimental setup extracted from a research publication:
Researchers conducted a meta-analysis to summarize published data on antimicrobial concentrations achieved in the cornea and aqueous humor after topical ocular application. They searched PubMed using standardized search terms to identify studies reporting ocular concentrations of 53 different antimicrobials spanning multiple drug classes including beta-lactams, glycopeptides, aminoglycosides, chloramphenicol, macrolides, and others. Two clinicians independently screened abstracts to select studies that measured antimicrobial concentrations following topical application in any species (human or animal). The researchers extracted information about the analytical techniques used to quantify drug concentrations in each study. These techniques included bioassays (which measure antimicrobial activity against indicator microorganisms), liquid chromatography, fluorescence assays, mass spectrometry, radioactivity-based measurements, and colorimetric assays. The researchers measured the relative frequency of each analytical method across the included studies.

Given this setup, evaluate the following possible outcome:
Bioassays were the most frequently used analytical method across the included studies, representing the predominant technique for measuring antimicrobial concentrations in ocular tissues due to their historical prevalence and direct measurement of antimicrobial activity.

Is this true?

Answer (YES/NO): YES